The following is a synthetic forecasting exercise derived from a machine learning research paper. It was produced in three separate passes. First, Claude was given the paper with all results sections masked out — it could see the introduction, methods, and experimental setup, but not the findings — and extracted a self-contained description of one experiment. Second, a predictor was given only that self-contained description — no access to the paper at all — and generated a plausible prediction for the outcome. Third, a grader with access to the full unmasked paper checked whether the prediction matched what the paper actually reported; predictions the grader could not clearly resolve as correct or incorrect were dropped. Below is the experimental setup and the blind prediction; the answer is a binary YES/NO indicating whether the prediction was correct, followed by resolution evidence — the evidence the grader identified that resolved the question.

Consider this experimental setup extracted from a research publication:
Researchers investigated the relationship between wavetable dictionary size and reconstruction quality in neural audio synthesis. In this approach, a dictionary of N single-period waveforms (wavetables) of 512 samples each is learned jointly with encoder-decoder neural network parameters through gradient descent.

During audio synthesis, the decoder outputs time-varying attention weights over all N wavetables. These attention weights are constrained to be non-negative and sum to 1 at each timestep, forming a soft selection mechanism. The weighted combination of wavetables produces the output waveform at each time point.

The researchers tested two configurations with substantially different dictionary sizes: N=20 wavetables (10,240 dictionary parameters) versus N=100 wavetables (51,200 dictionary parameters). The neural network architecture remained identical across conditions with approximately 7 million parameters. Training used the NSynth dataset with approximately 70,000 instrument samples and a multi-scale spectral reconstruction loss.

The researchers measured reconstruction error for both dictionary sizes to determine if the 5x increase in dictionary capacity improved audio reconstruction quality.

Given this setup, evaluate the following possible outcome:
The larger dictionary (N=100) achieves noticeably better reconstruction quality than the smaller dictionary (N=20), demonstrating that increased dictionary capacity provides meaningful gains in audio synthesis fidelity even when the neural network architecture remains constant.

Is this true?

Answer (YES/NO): NO